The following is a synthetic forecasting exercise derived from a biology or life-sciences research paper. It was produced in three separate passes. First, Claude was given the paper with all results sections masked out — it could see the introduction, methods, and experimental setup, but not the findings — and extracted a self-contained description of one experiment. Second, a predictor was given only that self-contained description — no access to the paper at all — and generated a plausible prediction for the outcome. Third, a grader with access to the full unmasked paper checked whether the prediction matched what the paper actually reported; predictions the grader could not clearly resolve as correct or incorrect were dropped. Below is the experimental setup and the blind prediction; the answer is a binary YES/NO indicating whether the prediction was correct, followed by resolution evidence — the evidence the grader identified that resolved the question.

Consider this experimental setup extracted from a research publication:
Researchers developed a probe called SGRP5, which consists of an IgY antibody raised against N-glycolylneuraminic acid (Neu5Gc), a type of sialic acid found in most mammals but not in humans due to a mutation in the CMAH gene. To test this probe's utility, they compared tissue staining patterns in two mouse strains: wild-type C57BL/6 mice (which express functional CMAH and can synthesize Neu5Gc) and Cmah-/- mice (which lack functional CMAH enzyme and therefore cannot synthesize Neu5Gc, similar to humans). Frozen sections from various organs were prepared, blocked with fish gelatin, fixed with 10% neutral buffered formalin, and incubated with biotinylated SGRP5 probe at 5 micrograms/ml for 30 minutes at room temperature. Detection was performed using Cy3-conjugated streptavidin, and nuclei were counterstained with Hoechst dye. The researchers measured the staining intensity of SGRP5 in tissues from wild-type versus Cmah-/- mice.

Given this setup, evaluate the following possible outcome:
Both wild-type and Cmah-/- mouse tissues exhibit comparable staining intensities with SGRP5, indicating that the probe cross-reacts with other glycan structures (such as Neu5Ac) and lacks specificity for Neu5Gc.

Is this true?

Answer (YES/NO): NO